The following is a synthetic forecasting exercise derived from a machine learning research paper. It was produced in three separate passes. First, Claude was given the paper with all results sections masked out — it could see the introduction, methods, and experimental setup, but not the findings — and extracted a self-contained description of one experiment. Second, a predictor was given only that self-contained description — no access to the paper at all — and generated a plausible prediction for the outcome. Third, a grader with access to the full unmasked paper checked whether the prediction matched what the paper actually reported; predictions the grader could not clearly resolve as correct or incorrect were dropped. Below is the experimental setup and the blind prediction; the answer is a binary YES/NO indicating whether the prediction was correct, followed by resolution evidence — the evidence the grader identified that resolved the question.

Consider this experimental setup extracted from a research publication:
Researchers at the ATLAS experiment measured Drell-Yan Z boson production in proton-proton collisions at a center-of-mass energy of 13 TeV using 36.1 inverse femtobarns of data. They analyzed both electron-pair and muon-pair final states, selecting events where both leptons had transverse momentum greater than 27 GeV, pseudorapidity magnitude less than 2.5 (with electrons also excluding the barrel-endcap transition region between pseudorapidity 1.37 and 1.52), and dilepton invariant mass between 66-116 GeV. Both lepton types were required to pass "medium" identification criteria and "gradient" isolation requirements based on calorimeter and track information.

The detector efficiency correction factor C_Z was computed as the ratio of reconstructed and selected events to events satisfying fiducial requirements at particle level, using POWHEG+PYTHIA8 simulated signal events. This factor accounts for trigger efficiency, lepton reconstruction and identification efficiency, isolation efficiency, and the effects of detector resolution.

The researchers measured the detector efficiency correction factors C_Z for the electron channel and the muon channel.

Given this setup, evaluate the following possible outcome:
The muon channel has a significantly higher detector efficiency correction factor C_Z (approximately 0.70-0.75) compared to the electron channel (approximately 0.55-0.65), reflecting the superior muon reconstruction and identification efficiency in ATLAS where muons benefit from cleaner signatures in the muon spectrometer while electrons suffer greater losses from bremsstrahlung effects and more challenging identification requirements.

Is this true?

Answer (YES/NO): NO